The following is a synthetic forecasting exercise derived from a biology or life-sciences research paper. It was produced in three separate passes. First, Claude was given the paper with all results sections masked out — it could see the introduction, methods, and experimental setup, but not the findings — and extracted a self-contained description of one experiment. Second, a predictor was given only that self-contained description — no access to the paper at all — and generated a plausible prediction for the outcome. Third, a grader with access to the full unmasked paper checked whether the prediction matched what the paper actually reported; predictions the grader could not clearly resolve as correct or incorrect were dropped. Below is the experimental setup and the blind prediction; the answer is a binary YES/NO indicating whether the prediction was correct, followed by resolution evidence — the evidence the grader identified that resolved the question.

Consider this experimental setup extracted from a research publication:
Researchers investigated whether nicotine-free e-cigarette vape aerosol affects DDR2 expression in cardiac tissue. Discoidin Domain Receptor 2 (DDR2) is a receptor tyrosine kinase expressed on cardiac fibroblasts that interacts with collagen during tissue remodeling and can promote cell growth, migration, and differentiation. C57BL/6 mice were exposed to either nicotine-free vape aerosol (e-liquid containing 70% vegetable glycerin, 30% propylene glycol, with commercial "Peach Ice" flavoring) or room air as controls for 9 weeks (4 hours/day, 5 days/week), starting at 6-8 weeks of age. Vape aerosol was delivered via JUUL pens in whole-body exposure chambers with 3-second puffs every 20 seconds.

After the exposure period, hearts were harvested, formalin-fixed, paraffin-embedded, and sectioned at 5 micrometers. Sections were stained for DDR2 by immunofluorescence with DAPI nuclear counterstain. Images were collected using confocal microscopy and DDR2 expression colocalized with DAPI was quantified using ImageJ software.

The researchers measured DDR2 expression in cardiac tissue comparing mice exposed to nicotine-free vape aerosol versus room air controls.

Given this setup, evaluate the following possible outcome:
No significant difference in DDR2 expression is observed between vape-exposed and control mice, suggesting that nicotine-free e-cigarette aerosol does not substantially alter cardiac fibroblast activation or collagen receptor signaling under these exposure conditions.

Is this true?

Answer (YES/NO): NO